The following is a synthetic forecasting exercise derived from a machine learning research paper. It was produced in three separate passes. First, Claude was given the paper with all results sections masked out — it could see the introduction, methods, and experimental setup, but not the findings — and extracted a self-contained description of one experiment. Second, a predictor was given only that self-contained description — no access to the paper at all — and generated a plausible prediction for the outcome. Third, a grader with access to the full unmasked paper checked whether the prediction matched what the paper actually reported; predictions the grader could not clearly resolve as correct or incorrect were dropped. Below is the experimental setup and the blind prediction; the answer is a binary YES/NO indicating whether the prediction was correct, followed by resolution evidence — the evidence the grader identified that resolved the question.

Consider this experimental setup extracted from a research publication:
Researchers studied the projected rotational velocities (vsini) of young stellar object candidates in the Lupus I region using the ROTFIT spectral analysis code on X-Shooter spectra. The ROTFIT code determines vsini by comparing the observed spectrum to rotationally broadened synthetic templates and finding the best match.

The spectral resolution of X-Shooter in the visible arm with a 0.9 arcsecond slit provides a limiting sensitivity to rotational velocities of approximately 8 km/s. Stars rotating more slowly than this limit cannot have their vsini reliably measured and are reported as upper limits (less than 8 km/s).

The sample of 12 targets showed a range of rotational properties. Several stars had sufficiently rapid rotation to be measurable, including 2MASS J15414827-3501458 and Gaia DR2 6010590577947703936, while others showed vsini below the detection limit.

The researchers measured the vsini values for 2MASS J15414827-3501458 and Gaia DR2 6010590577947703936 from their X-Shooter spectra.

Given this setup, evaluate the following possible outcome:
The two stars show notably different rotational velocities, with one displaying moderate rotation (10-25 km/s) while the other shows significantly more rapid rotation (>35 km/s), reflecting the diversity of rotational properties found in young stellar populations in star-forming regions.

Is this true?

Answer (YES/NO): NO